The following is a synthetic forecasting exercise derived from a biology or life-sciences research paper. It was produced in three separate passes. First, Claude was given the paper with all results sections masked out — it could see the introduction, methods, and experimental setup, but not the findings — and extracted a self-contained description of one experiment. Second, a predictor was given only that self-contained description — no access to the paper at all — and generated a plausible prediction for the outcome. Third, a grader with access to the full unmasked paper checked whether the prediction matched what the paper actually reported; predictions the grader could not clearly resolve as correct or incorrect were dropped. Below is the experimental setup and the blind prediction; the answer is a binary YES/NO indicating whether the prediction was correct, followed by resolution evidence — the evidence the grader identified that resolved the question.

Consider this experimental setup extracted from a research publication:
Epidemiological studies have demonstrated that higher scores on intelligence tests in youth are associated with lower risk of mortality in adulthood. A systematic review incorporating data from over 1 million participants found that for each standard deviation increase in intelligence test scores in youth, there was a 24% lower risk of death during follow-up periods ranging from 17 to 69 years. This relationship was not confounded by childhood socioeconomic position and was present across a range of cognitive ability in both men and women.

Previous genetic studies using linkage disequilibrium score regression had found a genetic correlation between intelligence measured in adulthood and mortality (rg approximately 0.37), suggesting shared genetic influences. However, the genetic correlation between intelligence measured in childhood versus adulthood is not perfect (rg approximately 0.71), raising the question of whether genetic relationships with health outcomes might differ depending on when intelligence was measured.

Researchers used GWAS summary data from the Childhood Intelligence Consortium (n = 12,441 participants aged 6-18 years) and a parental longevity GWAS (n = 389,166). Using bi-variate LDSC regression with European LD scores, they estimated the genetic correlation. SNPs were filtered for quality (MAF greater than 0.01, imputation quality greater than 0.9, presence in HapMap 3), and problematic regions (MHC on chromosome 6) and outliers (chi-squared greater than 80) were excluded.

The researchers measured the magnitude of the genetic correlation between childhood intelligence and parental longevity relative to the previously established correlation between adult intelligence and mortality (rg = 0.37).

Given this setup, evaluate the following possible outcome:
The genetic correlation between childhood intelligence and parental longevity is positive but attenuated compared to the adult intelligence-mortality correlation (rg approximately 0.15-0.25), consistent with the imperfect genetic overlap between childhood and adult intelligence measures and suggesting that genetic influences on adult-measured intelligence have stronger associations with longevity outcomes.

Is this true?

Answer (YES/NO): NO